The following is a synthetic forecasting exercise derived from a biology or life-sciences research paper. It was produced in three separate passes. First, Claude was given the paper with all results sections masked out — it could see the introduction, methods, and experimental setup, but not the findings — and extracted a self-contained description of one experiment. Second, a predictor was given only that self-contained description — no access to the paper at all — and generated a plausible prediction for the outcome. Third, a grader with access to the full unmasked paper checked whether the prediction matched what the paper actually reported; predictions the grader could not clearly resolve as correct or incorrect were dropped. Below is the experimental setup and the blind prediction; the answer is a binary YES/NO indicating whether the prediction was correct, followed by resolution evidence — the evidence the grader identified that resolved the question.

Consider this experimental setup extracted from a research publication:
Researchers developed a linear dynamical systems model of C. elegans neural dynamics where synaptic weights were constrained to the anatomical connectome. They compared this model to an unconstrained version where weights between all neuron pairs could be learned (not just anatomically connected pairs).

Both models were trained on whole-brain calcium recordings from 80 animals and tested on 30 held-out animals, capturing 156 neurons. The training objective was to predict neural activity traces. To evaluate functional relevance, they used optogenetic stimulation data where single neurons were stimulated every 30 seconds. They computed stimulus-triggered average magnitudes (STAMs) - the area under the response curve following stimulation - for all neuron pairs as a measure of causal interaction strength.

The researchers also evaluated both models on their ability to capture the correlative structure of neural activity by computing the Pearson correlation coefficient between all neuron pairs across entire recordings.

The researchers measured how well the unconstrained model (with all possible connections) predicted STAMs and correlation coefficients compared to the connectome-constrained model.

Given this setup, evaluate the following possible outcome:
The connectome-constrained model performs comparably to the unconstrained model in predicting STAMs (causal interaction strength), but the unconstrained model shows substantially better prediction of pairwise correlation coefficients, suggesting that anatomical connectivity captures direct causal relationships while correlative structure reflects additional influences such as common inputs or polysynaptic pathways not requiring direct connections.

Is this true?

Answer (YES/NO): NO